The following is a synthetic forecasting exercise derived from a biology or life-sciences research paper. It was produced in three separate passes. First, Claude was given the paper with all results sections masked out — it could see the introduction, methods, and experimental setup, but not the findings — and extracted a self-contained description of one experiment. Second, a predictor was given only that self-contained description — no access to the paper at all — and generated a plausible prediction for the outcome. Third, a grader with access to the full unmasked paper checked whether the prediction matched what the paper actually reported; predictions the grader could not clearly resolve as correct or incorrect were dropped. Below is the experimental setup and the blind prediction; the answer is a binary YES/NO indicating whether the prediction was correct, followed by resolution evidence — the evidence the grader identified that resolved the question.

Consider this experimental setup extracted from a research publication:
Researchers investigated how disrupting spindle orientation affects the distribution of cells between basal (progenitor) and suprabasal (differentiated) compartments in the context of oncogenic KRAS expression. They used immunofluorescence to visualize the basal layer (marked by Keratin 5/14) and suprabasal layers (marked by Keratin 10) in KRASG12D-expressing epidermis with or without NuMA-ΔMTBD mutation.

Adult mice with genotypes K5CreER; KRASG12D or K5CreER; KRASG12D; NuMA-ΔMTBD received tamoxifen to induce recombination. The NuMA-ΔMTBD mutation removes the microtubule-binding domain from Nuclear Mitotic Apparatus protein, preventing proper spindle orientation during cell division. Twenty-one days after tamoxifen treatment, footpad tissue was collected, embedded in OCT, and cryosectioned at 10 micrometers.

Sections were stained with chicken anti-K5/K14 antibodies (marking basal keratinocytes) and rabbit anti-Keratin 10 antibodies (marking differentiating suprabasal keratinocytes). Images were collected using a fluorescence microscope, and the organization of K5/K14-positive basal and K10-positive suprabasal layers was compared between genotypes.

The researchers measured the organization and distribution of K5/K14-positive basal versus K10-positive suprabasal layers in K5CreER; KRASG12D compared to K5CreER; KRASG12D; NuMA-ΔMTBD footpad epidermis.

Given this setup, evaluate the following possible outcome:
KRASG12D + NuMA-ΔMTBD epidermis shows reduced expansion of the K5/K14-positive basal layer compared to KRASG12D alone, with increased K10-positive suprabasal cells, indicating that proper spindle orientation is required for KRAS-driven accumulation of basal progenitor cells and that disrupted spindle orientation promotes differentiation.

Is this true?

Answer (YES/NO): NO